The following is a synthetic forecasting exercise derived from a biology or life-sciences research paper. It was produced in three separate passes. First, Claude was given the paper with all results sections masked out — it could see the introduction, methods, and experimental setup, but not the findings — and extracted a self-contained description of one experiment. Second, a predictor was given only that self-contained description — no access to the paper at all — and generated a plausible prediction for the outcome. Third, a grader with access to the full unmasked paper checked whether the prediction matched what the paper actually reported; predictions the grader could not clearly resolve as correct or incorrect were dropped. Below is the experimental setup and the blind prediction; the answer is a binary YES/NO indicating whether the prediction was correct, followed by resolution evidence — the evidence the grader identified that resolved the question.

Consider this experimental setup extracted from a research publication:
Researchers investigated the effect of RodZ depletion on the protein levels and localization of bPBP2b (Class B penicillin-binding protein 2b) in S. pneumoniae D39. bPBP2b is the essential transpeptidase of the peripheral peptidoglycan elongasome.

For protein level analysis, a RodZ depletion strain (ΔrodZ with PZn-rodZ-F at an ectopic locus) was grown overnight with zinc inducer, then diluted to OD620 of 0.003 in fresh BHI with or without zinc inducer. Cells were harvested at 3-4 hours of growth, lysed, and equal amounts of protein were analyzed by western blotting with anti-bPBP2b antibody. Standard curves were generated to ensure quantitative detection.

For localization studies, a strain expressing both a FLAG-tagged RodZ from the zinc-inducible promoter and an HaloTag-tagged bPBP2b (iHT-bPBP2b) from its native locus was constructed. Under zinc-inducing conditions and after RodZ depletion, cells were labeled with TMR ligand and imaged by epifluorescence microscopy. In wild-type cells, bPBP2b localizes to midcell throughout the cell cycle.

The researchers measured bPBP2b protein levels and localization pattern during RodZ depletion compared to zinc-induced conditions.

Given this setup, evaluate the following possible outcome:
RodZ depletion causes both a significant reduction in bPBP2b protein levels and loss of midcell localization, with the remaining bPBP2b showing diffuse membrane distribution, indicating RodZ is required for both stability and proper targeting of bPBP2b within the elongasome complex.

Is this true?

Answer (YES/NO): NO